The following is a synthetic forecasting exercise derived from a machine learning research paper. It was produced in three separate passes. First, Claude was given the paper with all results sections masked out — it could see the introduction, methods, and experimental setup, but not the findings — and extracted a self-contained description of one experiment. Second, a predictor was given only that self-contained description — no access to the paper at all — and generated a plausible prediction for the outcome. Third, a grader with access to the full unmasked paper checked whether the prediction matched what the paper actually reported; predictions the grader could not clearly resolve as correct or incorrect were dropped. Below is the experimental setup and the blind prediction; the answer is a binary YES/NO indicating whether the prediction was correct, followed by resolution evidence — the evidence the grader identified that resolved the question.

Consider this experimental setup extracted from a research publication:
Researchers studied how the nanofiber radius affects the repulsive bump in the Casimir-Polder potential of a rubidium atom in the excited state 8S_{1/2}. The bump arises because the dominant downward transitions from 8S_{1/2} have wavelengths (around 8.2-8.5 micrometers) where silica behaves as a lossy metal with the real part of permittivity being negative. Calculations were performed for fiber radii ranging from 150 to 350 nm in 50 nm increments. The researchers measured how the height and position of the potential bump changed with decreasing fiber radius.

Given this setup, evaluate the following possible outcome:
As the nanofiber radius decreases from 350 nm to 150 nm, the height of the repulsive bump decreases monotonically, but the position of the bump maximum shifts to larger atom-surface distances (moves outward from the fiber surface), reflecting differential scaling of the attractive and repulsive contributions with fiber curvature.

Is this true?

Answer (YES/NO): NO